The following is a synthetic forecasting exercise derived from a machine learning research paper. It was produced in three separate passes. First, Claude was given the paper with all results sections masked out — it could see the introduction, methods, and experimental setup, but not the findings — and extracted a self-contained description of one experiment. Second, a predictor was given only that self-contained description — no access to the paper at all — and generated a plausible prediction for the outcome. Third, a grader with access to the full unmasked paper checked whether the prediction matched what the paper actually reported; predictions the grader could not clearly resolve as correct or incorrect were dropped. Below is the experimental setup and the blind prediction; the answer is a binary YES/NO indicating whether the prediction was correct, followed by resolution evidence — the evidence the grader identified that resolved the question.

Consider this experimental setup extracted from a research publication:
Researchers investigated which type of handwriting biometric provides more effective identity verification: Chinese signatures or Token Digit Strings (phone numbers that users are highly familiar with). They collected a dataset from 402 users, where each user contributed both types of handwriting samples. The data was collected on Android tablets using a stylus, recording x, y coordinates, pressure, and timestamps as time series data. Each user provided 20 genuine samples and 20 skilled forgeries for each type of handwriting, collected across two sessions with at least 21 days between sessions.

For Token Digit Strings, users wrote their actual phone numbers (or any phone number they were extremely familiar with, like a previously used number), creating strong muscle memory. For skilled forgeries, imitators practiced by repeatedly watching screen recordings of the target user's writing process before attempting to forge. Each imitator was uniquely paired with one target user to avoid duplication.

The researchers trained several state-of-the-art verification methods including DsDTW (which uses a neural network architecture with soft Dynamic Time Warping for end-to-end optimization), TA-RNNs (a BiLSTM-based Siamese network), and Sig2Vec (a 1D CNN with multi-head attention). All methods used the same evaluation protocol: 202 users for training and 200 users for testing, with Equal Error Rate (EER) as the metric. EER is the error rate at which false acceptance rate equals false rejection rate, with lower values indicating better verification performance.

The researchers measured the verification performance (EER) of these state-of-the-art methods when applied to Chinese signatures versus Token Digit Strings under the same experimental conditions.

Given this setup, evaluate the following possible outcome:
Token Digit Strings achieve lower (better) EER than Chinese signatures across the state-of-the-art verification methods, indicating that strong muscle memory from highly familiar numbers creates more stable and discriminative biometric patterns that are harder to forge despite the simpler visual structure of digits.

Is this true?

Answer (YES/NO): YES